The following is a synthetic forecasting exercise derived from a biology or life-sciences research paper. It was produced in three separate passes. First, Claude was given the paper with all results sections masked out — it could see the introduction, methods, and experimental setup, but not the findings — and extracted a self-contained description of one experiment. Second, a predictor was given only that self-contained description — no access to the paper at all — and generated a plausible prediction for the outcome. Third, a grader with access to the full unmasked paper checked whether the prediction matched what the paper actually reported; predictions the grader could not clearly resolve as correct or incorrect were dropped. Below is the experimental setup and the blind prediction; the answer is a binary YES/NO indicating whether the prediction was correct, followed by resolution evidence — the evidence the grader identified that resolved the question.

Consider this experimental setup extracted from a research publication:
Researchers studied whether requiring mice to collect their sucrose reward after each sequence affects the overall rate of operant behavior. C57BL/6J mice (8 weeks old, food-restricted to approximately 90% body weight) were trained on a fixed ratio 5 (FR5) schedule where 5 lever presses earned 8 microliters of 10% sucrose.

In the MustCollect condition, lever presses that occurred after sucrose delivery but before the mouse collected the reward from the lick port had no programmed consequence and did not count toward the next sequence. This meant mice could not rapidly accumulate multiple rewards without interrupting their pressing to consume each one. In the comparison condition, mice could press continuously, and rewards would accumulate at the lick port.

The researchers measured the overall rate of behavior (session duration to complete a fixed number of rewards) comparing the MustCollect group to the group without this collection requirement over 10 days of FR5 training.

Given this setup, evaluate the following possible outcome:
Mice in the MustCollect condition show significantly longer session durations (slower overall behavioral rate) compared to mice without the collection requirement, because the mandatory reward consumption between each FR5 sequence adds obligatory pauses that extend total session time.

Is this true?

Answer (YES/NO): NO